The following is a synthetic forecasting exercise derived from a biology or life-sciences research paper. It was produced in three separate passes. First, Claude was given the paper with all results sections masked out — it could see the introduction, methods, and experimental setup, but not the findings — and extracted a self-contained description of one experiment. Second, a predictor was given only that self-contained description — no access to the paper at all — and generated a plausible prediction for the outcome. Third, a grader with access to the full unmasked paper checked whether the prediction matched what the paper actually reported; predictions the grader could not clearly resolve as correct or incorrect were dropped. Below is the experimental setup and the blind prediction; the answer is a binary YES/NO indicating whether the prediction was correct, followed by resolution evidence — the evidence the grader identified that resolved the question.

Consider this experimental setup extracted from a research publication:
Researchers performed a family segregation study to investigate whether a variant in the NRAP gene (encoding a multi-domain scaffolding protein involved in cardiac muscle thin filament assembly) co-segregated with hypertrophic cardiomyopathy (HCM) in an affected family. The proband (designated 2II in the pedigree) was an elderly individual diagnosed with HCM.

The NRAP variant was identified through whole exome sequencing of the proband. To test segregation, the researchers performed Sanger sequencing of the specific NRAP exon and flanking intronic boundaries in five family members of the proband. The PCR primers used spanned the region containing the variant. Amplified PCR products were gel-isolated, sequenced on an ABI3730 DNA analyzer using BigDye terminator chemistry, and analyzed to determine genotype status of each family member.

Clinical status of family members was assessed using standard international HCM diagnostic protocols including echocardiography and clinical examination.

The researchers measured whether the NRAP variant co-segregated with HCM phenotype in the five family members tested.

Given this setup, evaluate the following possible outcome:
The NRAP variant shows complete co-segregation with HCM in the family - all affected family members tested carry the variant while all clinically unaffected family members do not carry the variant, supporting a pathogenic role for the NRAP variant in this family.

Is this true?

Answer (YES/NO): YES